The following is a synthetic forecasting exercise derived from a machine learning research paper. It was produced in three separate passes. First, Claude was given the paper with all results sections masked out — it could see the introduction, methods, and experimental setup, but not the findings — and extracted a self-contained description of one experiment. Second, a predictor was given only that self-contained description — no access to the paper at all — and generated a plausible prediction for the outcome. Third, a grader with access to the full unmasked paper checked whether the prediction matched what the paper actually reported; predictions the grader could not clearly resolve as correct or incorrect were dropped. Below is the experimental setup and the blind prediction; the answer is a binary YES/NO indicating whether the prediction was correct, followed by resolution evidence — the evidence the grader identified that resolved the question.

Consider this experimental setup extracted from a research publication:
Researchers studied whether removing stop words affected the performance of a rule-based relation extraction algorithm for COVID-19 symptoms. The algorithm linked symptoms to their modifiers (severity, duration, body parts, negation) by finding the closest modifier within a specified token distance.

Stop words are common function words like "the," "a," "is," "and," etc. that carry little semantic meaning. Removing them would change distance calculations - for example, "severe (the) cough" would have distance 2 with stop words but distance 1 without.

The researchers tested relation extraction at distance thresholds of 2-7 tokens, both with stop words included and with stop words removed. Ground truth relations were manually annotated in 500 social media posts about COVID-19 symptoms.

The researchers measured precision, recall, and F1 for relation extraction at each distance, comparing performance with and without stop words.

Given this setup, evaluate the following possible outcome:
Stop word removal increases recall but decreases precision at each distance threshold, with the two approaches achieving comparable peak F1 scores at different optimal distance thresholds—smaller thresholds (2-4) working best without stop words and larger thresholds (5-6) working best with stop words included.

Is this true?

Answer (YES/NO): NO